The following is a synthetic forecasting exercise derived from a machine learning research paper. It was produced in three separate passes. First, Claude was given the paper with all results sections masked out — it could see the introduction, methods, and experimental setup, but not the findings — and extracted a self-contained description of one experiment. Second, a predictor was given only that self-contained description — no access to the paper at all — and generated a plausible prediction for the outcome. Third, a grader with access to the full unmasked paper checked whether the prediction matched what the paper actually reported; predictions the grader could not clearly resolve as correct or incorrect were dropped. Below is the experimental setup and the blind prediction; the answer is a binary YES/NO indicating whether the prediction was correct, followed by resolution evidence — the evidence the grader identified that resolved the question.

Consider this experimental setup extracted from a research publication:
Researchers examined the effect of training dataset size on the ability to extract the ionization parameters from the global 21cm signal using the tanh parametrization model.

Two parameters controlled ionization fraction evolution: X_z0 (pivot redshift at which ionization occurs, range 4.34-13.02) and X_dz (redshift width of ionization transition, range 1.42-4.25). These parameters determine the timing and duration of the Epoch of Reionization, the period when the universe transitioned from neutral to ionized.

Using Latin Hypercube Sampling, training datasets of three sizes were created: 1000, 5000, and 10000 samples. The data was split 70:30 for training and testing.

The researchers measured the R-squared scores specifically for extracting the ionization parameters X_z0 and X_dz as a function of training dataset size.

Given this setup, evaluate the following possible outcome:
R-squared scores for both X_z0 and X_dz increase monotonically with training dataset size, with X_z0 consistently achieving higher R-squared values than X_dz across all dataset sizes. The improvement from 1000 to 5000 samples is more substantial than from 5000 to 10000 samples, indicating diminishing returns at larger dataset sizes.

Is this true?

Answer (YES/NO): YES